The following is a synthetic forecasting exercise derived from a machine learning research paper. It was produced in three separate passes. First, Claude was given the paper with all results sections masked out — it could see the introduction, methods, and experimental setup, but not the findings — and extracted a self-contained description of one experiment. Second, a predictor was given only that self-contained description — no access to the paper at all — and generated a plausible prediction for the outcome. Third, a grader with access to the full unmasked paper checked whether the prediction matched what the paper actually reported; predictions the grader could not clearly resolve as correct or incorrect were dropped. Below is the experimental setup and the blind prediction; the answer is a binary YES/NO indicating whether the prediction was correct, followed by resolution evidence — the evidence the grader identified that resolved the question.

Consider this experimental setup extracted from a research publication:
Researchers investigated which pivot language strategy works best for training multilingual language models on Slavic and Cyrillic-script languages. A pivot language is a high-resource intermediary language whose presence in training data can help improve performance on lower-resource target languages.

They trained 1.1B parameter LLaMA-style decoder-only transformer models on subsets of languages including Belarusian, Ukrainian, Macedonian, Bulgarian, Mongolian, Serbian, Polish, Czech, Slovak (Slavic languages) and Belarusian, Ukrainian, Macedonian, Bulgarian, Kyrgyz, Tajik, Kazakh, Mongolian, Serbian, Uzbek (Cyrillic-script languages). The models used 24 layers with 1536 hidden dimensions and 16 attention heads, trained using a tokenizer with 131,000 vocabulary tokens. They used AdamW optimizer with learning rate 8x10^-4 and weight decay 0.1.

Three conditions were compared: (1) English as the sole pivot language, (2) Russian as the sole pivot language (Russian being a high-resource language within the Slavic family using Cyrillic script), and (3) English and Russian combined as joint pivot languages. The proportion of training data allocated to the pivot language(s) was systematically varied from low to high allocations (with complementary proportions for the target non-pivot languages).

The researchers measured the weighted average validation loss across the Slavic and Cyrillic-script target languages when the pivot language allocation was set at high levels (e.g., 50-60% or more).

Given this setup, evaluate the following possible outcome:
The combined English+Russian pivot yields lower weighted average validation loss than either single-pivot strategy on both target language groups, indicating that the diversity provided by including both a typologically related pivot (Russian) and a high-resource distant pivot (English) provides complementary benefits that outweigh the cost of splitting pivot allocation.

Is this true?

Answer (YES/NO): YES